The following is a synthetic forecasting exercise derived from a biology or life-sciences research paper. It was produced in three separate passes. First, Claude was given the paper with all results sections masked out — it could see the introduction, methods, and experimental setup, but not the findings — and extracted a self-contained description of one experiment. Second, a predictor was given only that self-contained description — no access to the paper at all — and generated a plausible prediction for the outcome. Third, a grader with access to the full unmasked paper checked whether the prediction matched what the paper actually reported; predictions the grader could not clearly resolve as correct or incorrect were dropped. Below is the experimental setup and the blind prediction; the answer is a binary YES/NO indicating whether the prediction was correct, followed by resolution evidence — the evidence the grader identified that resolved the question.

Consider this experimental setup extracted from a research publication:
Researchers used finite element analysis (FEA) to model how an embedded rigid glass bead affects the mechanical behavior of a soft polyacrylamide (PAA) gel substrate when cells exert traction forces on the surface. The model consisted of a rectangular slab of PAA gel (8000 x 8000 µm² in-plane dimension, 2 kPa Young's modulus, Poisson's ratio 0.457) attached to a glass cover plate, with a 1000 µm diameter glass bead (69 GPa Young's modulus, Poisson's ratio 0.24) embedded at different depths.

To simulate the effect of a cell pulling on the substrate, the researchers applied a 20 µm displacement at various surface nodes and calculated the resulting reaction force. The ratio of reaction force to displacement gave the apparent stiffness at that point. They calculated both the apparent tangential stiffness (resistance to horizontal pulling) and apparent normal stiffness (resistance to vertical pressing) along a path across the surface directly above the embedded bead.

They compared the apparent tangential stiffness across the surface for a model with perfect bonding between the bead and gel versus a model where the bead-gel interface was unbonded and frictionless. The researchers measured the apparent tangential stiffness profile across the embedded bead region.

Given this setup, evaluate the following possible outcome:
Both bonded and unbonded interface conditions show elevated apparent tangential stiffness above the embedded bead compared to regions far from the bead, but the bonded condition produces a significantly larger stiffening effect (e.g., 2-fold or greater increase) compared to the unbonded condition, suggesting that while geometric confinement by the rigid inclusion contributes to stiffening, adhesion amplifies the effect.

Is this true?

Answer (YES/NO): NO